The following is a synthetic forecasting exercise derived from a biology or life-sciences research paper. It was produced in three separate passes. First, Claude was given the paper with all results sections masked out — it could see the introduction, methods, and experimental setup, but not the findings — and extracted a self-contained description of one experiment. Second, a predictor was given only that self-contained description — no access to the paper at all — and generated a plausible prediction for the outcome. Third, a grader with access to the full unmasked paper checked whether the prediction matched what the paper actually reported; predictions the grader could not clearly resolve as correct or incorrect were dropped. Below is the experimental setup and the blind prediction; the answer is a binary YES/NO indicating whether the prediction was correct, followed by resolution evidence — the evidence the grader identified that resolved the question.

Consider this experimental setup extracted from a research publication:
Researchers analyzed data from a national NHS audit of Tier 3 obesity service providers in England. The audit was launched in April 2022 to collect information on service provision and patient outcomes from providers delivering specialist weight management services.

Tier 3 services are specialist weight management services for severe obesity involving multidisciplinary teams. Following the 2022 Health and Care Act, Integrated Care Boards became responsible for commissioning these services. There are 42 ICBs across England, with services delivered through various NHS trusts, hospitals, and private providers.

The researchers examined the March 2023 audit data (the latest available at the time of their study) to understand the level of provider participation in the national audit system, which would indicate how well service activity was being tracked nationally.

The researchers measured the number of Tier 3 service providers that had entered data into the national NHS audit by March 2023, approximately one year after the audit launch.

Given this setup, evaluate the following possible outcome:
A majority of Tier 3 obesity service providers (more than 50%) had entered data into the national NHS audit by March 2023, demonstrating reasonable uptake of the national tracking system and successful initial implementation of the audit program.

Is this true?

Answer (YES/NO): NO